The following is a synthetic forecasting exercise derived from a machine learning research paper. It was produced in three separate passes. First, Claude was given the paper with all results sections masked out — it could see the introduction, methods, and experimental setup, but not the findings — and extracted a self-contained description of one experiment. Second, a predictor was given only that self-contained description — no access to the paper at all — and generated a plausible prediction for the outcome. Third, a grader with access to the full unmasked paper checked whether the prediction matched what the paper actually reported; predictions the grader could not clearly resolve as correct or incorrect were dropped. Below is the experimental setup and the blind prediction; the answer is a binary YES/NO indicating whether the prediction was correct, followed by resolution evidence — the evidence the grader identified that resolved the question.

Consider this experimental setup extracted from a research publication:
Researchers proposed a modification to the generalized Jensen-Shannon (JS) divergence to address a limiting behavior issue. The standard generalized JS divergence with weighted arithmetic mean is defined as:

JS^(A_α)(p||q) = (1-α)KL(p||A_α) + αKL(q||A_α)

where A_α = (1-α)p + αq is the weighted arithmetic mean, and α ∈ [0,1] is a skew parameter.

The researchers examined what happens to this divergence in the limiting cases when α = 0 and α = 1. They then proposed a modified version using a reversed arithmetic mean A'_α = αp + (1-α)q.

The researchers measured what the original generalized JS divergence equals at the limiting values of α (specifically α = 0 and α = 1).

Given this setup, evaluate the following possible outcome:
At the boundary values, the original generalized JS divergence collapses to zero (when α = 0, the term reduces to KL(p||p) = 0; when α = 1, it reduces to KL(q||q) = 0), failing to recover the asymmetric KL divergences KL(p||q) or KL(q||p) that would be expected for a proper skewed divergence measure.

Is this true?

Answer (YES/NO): YES